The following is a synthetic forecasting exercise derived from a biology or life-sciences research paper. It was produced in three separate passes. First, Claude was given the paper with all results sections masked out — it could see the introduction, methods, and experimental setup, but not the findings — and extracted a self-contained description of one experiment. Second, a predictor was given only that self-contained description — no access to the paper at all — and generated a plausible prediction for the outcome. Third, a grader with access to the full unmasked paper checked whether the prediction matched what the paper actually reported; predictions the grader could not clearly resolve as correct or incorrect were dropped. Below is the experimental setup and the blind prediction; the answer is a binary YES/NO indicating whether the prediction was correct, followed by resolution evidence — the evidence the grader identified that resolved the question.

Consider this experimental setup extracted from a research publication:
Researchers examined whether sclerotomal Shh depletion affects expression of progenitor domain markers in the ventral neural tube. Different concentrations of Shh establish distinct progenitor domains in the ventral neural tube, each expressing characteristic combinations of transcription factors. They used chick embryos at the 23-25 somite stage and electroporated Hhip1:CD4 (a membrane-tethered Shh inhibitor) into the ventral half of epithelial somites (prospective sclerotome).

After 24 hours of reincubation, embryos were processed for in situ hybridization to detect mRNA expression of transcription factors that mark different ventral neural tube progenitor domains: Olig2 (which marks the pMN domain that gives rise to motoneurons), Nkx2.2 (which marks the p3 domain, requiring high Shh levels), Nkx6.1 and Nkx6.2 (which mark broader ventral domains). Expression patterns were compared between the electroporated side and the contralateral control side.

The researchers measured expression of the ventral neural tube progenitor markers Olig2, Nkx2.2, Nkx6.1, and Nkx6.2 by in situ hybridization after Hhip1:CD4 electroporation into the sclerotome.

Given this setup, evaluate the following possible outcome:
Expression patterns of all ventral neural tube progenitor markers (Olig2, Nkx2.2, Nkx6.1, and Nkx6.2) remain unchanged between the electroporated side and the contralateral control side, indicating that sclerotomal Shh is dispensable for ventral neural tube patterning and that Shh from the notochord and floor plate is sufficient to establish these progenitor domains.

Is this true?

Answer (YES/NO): NO